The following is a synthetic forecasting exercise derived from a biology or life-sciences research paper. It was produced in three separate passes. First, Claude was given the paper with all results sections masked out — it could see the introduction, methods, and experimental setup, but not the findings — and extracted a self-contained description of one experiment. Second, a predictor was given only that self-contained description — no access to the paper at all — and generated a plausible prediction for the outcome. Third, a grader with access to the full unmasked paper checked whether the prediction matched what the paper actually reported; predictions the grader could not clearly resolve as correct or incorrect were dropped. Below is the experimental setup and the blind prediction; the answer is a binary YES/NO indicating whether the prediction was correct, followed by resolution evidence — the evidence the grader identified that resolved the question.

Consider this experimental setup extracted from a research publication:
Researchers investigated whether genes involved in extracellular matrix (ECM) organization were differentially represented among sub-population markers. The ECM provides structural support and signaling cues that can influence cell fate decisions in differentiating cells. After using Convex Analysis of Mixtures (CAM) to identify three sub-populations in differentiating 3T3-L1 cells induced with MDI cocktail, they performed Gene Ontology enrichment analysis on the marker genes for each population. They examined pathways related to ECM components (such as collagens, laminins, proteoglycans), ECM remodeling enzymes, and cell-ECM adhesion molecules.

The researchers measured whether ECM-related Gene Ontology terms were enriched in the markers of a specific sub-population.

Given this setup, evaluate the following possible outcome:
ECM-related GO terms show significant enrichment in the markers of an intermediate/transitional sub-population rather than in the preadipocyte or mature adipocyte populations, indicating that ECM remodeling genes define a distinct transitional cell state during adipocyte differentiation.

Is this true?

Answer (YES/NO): NO